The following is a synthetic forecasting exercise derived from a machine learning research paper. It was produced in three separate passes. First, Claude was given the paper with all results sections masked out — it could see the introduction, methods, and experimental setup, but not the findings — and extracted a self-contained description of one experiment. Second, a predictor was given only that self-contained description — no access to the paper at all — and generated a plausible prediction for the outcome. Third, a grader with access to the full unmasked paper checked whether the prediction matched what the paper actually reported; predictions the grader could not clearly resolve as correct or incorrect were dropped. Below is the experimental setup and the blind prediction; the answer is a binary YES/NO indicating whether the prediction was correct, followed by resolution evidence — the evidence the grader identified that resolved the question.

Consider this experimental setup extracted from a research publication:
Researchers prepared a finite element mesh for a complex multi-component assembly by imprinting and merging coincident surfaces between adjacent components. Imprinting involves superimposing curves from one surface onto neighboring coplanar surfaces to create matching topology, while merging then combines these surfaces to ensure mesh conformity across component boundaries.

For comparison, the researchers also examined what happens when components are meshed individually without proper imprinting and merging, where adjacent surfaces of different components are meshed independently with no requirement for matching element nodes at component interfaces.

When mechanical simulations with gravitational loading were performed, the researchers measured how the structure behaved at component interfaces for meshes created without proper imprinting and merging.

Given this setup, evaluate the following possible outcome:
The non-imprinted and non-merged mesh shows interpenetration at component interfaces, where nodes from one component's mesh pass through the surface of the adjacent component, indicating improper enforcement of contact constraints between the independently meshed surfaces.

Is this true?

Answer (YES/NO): NO